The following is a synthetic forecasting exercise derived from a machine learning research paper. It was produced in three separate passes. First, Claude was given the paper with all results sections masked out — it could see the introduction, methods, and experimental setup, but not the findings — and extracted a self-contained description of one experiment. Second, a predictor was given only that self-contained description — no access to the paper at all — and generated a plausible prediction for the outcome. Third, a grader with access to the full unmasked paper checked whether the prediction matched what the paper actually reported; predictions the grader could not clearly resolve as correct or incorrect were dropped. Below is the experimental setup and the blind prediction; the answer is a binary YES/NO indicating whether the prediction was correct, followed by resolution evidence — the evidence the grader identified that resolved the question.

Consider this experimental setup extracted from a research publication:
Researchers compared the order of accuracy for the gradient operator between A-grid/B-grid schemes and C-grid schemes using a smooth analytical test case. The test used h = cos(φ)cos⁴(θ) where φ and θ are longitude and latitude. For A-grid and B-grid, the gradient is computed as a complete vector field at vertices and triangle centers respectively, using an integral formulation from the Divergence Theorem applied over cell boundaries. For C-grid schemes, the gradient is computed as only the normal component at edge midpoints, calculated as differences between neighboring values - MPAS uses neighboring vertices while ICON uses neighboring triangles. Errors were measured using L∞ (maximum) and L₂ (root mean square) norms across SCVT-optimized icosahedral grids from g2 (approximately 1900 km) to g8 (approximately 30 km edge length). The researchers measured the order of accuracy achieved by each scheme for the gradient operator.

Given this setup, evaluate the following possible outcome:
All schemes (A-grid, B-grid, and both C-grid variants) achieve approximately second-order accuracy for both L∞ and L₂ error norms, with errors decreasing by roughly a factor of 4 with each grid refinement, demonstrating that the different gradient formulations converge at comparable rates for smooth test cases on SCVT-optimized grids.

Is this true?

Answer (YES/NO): NO